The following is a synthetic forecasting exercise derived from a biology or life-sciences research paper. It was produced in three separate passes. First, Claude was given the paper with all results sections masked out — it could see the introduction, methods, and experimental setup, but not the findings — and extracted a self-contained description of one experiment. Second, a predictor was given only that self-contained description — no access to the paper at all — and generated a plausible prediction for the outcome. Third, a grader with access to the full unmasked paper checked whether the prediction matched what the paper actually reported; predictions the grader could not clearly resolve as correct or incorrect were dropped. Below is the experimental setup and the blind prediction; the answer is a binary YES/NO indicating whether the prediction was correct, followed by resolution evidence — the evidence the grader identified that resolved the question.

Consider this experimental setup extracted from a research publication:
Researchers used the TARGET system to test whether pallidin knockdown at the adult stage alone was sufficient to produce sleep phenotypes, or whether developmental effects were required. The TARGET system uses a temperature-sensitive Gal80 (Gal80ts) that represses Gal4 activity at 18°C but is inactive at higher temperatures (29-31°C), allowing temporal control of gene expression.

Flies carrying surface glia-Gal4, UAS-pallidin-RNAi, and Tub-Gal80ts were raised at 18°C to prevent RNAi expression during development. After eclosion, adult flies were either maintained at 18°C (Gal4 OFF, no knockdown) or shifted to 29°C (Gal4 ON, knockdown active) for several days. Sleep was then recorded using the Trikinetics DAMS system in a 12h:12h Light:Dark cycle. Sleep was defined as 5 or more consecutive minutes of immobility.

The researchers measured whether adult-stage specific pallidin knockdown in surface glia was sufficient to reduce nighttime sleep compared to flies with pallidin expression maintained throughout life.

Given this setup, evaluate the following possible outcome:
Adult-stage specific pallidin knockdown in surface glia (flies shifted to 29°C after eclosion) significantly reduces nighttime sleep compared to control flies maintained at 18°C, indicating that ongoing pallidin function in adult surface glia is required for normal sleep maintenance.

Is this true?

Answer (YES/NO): YES